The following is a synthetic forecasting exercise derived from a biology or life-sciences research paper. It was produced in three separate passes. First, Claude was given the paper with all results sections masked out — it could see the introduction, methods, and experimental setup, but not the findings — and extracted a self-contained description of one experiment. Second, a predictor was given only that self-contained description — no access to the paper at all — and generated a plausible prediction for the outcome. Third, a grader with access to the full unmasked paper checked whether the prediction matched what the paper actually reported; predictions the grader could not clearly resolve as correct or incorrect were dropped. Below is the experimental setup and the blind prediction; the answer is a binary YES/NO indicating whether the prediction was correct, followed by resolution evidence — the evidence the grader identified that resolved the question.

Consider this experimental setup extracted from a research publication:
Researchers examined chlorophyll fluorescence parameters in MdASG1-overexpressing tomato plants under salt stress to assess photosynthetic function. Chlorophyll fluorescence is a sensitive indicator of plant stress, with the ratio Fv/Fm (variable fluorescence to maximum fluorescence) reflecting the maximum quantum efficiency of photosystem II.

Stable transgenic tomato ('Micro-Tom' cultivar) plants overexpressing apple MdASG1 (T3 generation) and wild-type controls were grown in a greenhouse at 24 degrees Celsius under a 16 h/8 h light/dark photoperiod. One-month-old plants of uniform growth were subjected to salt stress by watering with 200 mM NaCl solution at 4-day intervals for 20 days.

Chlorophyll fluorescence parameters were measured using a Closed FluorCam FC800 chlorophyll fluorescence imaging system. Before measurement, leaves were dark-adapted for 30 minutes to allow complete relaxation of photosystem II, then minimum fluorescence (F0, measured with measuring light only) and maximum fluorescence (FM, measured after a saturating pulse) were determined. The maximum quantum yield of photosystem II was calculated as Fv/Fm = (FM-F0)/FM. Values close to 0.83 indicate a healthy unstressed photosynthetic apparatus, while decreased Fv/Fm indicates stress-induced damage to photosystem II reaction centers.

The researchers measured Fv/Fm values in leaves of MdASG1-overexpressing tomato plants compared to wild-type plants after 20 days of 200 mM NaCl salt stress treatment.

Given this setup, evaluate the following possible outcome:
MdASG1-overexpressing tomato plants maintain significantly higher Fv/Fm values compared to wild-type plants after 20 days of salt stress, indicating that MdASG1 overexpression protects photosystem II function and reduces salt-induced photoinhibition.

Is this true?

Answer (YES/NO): YES